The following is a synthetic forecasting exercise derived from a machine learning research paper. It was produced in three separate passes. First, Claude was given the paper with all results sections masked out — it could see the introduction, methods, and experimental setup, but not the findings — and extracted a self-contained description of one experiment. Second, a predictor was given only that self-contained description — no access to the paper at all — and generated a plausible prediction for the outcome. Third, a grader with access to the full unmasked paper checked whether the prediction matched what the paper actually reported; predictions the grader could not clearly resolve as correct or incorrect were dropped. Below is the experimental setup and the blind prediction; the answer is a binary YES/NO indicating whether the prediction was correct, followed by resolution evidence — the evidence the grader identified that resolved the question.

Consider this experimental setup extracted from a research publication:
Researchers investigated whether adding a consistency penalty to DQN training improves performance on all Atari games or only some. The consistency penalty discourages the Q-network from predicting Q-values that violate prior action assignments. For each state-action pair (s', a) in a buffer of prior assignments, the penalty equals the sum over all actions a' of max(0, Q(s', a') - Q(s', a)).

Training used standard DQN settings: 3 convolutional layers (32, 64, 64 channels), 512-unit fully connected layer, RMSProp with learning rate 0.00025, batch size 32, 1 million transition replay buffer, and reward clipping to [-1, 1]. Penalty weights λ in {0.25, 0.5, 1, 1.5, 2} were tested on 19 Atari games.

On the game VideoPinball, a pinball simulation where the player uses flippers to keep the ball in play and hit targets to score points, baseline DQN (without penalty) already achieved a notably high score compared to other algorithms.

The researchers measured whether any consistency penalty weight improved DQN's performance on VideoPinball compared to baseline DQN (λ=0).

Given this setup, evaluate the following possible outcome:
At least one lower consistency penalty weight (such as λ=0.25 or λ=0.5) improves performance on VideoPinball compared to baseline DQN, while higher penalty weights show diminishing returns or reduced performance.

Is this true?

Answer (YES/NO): NO